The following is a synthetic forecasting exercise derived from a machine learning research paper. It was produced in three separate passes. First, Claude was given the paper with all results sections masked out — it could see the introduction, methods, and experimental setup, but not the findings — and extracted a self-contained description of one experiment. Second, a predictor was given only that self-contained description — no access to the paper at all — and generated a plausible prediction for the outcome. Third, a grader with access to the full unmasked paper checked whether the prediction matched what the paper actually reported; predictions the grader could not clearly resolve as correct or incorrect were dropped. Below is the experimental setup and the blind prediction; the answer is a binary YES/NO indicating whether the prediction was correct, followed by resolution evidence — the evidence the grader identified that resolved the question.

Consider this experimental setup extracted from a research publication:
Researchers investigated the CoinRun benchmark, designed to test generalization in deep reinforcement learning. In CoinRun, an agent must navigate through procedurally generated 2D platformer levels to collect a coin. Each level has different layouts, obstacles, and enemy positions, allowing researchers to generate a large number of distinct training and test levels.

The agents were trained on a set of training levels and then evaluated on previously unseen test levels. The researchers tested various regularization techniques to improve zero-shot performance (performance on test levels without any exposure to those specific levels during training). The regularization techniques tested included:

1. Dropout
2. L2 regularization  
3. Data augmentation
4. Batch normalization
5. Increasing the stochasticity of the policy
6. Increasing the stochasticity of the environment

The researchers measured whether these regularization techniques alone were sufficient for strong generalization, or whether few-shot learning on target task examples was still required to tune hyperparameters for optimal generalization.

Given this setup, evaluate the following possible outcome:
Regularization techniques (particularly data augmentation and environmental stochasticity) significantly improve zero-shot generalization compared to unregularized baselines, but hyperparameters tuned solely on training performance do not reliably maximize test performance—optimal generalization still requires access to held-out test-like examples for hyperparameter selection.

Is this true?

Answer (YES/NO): YES